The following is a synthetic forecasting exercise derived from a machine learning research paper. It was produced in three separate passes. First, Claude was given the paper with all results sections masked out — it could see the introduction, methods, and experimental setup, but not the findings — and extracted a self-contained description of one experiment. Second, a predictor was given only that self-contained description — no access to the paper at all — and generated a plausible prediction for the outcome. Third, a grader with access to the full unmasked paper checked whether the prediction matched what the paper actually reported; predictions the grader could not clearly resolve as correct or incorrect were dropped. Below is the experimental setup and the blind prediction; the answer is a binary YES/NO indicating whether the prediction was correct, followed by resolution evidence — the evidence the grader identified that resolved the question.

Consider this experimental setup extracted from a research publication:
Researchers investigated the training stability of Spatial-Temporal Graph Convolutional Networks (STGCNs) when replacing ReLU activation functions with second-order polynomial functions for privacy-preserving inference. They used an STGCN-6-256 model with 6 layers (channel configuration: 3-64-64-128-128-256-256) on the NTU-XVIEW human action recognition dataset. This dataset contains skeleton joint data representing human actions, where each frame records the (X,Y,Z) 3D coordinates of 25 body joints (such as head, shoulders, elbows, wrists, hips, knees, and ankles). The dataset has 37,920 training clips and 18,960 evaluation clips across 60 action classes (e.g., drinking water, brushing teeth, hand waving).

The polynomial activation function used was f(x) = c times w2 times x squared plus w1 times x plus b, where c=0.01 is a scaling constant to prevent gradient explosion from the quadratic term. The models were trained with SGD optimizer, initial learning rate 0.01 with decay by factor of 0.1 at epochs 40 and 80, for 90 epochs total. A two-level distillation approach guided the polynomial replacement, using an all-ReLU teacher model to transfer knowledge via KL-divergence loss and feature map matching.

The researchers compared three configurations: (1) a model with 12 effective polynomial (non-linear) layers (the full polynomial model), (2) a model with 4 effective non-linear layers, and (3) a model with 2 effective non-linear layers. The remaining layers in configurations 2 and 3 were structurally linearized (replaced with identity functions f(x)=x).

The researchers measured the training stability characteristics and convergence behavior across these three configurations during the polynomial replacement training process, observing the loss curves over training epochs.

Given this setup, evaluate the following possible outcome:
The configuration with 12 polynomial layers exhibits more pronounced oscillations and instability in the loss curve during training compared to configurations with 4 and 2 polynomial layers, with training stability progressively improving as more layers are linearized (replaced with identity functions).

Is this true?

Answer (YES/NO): YES